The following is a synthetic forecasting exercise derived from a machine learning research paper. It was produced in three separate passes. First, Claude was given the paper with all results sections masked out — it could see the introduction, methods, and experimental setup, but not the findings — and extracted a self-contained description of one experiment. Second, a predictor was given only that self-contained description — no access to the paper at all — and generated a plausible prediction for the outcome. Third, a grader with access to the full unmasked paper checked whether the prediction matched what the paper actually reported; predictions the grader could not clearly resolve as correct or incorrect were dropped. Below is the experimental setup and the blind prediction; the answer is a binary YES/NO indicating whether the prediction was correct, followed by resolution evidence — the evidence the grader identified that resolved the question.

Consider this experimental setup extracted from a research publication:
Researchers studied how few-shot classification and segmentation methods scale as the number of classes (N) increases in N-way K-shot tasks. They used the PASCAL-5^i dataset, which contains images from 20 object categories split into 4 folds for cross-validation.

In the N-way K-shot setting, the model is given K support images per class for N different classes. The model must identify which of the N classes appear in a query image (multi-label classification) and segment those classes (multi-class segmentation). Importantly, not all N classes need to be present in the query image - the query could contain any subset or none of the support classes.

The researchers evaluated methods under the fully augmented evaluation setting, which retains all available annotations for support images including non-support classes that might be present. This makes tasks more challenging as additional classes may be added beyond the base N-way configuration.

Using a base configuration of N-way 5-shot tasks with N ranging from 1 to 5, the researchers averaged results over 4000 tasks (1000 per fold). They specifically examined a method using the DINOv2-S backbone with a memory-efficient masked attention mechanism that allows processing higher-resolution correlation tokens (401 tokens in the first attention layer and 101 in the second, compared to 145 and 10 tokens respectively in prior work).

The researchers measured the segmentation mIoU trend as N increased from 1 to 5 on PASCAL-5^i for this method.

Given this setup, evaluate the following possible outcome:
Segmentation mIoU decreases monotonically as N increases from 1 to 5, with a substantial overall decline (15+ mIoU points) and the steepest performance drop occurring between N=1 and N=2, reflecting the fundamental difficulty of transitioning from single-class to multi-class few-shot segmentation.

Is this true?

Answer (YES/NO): NO